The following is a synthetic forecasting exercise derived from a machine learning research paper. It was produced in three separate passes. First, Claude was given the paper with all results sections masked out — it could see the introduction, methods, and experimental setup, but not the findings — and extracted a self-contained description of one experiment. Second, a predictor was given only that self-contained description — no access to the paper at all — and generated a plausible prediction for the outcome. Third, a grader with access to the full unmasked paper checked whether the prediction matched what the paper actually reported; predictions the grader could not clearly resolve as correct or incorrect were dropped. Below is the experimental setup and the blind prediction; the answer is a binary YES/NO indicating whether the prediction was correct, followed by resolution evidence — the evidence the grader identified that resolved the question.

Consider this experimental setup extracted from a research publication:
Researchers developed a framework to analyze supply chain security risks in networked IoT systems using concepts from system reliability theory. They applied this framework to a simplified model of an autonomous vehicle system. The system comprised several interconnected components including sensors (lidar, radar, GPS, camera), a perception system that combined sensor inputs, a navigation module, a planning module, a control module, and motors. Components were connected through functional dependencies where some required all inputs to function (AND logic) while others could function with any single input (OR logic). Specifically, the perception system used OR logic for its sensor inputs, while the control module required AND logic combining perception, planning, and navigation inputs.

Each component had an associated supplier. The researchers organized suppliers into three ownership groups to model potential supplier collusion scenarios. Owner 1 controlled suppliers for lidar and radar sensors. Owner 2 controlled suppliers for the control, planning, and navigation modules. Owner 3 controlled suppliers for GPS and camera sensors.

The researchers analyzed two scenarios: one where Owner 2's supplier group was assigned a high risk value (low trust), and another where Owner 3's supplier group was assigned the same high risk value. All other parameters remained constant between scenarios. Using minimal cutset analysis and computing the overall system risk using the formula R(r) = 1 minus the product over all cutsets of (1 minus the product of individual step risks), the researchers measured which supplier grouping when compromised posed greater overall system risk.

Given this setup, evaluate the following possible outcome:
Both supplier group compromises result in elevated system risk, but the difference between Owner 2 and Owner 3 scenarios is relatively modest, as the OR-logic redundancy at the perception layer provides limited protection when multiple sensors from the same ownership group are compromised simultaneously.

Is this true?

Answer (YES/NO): NO